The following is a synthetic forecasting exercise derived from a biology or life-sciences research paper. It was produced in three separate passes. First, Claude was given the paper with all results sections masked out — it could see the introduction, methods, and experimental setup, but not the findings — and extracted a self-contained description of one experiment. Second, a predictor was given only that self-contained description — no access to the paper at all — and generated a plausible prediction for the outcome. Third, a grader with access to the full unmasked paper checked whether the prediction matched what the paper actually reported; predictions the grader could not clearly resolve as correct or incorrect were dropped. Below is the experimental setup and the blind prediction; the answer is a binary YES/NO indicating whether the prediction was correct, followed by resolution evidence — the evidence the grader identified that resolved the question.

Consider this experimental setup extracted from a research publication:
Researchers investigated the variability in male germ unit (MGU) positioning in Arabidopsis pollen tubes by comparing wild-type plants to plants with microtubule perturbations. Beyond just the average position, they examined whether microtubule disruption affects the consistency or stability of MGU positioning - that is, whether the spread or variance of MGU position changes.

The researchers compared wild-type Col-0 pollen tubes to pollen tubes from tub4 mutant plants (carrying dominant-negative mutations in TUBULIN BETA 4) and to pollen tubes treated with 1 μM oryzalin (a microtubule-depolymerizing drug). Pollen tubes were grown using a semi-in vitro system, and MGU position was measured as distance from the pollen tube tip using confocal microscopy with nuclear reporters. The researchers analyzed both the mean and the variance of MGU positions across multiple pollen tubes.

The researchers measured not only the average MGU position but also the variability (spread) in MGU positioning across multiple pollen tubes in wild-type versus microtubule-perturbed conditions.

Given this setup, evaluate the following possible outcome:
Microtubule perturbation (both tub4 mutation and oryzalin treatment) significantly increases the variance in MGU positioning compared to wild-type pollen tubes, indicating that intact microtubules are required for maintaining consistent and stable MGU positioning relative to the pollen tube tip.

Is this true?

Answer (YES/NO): YES